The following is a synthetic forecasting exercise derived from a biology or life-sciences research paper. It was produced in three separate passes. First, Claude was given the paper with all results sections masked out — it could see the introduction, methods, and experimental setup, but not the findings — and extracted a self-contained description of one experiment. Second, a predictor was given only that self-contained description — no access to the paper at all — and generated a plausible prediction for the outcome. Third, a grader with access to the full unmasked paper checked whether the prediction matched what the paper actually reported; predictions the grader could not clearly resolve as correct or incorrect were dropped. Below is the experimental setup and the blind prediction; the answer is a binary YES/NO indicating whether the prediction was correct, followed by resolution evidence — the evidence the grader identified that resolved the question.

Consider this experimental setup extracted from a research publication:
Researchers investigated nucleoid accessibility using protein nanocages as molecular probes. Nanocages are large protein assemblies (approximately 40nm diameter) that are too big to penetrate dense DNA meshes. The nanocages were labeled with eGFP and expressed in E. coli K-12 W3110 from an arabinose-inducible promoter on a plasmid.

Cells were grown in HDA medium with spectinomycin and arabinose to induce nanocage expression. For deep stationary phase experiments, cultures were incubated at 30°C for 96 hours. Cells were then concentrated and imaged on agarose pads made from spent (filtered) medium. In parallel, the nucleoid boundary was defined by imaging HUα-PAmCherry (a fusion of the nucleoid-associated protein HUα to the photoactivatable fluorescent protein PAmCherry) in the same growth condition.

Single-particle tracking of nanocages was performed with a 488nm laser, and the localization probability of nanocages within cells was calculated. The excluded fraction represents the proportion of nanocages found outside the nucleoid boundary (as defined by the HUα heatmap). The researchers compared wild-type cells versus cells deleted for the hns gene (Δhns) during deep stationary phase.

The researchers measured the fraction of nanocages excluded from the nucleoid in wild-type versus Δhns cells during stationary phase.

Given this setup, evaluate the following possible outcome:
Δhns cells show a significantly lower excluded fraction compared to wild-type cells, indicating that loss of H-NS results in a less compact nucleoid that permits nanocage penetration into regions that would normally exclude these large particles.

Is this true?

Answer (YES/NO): YES